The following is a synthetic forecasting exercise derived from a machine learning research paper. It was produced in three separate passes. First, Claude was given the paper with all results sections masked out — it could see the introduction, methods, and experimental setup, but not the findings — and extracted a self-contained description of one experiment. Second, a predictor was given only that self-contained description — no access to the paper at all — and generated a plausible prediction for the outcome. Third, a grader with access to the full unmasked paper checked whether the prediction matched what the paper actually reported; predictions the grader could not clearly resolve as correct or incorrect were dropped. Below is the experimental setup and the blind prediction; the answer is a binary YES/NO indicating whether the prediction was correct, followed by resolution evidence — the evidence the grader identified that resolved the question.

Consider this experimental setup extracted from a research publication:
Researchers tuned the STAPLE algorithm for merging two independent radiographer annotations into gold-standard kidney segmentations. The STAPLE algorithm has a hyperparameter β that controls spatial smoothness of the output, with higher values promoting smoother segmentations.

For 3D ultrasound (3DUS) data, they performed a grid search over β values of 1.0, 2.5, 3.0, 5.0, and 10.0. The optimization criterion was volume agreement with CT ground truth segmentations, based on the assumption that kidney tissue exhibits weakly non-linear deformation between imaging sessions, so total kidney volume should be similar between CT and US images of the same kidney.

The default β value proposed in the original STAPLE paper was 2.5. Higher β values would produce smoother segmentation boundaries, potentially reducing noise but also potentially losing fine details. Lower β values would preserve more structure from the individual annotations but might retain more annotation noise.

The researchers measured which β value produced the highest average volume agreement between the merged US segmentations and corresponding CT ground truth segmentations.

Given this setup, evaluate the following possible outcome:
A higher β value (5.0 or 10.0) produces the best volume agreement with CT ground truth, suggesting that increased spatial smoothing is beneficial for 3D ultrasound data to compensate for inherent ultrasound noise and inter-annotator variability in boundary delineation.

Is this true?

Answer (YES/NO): NO